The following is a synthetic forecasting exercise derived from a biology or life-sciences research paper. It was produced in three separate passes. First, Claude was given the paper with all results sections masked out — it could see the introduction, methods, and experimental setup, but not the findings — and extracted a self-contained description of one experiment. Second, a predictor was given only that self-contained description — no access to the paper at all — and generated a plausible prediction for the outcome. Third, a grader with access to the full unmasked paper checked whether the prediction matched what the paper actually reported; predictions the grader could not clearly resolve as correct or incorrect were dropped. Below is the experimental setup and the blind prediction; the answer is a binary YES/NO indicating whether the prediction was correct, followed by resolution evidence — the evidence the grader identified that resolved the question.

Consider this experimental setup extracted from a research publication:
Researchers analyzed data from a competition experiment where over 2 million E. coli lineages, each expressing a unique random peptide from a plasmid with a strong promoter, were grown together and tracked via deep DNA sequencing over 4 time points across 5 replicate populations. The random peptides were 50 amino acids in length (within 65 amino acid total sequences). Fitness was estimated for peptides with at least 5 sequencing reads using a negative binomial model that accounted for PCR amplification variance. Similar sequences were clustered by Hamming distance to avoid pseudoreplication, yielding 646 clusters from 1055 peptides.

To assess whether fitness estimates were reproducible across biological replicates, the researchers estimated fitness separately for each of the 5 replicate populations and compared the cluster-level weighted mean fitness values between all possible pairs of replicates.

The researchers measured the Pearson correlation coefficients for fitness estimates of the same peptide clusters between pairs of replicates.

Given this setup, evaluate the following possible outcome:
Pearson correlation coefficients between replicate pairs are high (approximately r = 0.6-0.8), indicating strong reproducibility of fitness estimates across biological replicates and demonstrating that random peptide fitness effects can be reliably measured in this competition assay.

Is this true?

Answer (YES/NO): NO